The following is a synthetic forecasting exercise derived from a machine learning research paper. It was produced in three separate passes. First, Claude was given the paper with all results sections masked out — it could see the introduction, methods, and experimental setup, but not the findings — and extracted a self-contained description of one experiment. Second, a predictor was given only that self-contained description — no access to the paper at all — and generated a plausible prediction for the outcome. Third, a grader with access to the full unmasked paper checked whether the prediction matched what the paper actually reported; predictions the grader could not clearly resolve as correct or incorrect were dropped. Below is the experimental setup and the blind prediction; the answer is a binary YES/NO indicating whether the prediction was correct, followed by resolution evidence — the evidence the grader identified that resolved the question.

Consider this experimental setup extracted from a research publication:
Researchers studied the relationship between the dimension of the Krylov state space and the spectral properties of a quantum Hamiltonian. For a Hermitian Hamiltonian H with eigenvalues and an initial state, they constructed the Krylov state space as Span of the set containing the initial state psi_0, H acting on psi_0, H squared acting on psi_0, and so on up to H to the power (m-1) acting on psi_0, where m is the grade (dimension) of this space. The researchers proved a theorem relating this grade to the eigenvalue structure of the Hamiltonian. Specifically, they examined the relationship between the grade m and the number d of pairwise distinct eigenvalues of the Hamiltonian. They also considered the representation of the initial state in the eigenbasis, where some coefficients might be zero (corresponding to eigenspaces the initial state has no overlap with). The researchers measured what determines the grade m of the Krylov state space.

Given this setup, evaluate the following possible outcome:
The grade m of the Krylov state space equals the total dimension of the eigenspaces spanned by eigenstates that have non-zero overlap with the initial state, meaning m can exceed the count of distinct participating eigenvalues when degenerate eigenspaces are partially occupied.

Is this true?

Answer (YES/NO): NO